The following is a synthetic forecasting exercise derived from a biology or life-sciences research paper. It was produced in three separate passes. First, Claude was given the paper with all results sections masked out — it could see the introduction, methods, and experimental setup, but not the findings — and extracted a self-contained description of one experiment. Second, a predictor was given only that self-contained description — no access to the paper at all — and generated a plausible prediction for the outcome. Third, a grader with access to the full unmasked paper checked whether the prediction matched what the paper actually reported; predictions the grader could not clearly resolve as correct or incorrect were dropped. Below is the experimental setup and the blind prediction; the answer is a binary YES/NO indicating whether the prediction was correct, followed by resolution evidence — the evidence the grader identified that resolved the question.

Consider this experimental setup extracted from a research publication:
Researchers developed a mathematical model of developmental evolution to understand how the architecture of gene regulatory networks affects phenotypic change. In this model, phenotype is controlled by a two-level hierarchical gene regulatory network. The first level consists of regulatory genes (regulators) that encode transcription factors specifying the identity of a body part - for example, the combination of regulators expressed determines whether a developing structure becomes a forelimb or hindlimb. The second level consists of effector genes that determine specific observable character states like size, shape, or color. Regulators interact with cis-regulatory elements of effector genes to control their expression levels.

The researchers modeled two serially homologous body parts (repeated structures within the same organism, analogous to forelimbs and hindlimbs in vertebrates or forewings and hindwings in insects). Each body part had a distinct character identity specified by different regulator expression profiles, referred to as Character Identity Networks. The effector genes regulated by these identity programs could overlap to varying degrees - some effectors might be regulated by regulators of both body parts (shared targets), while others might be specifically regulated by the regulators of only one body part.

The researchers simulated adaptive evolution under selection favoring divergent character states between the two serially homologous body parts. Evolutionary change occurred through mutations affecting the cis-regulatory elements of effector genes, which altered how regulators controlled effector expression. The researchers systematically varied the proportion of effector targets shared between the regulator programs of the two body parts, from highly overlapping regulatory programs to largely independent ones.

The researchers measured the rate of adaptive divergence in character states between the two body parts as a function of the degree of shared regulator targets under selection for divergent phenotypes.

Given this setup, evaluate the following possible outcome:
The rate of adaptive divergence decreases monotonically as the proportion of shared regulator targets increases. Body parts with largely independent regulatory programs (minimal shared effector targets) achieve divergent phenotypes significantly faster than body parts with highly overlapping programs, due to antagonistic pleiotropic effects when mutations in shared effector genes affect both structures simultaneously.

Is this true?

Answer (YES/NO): YES